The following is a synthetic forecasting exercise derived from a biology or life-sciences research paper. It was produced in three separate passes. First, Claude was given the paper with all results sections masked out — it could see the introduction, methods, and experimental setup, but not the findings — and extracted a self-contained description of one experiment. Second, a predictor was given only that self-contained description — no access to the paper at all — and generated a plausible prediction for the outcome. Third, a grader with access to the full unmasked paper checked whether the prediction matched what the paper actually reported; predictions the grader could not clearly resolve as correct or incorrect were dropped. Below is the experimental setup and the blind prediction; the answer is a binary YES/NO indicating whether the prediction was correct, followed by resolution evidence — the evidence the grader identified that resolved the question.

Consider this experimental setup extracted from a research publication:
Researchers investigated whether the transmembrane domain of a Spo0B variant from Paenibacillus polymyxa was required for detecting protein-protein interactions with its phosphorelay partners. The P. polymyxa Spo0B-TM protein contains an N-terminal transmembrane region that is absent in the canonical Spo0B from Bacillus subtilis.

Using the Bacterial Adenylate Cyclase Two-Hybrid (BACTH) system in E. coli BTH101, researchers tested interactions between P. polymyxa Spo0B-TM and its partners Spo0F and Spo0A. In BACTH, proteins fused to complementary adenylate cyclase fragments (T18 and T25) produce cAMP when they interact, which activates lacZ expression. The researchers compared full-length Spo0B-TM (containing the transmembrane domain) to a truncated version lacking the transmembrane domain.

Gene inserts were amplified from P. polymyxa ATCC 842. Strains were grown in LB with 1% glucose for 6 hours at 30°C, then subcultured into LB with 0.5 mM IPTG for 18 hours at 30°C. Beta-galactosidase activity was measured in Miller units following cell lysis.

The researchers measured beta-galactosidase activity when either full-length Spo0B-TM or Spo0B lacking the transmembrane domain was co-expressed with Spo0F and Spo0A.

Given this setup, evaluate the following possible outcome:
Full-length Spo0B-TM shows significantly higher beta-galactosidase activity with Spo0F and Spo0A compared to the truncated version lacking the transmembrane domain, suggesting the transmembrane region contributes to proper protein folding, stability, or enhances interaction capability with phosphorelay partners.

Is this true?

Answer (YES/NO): YES